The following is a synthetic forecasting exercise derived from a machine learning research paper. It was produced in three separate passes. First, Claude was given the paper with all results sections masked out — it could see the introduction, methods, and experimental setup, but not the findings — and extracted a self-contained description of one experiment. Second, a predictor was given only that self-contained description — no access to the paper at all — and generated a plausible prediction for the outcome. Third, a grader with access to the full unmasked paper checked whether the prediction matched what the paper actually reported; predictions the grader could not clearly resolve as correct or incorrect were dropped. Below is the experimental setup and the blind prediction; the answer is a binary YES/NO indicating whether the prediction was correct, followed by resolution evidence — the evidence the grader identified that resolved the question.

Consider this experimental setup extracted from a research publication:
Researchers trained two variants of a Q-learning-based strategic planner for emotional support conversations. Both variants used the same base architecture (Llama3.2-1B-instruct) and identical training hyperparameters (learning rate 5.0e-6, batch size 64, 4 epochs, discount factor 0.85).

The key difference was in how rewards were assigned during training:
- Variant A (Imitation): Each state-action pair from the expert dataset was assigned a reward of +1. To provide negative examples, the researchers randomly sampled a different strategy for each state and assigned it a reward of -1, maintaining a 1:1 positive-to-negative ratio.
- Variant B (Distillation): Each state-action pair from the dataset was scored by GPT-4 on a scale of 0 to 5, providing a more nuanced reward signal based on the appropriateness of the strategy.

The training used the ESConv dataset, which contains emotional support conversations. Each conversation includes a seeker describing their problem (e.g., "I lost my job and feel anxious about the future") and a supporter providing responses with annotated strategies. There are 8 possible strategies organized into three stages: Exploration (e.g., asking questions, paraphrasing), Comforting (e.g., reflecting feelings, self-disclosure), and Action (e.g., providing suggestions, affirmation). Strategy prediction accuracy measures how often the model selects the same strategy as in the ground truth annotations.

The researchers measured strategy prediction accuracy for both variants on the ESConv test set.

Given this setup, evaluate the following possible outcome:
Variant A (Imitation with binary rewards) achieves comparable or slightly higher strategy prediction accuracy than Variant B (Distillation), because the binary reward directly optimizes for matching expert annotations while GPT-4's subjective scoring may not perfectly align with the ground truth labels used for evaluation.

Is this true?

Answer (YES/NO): NO